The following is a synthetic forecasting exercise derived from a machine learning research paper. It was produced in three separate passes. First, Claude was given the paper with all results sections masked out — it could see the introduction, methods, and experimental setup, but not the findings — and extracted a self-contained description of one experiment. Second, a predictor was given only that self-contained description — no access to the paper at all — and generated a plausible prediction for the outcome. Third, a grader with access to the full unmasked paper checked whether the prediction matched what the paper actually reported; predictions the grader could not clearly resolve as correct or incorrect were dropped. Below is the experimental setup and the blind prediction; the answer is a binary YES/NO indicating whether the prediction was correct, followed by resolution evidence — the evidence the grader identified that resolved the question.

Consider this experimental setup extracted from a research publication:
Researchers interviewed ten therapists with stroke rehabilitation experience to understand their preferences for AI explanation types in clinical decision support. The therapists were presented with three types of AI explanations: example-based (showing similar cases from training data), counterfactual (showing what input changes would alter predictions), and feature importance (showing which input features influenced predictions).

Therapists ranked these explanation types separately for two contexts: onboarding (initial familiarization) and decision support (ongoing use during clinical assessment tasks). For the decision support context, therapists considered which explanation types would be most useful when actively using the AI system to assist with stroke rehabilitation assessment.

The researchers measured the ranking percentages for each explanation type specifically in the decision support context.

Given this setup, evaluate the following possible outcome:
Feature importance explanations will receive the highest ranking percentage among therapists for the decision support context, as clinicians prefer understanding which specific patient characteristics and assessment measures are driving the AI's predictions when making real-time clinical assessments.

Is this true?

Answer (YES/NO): NO